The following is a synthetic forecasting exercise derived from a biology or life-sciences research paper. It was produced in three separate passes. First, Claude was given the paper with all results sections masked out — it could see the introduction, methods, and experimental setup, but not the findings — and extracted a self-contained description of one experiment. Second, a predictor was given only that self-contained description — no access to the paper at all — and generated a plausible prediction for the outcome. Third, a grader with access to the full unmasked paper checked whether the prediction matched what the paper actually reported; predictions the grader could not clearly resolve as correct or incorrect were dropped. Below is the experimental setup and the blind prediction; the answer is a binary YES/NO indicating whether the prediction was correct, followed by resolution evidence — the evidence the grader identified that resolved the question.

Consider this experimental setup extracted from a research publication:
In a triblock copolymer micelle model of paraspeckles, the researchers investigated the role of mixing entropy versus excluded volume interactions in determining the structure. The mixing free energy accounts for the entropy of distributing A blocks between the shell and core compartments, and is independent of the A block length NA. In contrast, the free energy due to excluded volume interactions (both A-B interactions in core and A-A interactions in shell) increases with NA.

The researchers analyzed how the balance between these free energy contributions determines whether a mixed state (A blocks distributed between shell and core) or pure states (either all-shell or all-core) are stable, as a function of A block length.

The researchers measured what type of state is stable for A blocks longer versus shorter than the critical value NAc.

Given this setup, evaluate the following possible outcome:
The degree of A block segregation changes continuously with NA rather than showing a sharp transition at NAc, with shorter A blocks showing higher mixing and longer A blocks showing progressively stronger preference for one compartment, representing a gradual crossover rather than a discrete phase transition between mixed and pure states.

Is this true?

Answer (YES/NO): NO